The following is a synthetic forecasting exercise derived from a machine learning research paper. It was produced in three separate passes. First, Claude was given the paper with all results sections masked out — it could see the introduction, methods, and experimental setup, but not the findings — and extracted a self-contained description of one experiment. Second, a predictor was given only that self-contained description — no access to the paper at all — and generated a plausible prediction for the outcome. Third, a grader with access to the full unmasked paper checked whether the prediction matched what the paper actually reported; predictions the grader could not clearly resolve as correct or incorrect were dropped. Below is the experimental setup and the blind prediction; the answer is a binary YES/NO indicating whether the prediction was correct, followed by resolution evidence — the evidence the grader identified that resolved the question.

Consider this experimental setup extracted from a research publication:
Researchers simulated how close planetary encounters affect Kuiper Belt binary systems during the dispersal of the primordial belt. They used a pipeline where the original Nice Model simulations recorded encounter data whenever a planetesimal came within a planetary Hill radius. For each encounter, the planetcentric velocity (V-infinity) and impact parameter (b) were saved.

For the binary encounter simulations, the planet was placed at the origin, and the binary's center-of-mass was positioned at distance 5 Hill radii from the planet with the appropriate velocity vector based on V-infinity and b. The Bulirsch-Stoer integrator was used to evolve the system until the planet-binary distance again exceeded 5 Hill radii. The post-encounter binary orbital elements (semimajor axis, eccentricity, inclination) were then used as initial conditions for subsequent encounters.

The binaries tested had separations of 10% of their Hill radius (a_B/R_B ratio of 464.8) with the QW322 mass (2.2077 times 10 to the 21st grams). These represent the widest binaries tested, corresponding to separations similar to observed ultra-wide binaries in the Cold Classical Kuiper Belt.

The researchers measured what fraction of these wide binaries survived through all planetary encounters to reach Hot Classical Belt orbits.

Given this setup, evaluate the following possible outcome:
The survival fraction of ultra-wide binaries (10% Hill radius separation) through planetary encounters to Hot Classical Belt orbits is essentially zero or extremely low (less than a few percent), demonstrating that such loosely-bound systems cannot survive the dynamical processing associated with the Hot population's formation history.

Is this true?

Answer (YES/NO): YES